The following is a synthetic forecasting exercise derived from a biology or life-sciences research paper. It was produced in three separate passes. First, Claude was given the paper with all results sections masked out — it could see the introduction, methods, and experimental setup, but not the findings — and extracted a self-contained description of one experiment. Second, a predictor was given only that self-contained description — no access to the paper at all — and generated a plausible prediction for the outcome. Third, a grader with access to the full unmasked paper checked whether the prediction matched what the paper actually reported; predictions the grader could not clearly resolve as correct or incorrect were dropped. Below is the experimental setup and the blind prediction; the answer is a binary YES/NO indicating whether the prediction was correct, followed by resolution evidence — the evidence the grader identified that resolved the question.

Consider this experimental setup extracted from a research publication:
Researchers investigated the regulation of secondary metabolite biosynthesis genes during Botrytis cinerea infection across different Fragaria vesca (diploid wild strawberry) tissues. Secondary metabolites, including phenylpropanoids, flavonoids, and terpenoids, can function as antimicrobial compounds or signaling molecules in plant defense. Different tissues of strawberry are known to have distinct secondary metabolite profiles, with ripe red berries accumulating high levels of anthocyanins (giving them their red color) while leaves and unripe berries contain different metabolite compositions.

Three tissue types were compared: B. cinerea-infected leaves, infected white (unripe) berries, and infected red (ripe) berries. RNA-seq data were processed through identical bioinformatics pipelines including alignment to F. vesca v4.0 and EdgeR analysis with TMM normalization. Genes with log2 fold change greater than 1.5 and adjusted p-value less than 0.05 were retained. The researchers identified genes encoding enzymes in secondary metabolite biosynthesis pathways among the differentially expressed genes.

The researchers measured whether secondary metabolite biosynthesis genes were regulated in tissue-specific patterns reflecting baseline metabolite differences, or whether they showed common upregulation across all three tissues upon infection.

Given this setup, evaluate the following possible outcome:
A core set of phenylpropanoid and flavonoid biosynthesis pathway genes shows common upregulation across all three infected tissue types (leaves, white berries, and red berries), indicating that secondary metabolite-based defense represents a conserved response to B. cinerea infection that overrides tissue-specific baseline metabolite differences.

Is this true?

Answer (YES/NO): YES